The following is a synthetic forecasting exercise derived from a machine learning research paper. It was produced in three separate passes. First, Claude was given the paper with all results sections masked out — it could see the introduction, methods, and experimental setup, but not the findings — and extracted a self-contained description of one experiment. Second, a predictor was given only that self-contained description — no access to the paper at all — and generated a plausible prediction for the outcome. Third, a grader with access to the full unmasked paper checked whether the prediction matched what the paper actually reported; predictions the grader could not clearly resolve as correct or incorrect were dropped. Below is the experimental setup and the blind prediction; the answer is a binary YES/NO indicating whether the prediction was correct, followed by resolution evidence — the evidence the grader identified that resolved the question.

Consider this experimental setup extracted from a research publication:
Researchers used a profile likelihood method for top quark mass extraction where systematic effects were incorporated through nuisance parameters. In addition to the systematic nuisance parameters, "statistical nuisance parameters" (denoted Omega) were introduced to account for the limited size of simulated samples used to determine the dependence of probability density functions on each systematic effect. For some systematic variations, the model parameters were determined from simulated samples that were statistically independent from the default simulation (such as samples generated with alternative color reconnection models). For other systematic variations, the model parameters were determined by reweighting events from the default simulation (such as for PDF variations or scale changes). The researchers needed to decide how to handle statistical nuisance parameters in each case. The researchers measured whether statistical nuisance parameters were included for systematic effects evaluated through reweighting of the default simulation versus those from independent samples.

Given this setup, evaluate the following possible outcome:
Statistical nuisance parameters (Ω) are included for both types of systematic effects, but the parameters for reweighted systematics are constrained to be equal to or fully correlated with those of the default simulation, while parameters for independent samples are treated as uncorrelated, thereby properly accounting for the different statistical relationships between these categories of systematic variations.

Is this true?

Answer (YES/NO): NO